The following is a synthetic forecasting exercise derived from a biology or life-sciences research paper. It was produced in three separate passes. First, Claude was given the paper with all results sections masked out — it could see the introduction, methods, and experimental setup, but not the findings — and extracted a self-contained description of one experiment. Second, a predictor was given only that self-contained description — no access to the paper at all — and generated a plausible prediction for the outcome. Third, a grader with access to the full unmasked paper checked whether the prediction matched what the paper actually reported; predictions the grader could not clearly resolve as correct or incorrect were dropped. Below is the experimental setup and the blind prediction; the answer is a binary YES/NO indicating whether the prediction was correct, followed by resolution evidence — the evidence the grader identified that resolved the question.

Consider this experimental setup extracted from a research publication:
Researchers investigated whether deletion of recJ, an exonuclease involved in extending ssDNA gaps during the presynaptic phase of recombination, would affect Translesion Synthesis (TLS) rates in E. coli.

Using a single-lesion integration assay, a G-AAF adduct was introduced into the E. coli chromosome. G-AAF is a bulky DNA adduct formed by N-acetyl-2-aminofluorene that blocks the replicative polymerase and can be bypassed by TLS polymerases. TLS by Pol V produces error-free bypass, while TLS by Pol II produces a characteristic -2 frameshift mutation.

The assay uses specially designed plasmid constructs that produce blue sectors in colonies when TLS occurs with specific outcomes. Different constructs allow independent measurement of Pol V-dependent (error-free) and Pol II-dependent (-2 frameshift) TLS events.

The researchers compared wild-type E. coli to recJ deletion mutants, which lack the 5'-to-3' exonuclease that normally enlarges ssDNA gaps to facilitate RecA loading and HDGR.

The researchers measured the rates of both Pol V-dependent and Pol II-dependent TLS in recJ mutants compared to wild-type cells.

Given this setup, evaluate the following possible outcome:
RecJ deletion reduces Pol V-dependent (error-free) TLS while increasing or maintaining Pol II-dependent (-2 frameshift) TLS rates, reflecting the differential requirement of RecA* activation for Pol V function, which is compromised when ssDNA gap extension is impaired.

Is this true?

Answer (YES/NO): NO